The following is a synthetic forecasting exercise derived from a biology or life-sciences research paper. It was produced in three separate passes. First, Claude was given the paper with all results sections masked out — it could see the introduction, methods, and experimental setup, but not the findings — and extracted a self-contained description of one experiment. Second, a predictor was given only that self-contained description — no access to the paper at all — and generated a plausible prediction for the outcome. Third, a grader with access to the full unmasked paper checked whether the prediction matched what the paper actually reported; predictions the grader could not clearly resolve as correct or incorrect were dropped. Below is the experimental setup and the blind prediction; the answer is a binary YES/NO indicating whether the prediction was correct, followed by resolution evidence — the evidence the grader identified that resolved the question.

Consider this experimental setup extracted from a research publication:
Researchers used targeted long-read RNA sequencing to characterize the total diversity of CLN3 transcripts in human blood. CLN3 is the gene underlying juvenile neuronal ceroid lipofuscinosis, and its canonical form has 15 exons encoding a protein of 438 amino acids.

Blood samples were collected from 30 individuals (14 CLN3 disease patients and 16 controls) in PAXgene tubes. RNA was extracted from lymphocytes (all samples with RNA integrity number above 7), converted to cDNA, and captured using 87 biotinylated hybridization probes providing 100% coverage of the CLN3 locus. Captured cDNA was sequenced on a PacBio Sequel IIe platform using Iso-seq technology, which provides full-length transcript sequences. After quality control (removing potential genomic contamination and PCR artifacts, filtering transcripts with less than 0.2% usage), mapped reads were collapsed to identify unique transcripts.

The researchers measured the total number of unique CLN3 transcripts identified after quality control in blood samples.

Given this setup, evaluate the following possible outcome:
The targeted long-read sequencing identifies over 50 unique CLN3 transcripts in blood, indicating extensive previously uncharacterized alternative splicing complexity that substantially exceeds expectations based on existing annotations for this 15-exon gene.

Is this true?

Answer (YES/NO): YES